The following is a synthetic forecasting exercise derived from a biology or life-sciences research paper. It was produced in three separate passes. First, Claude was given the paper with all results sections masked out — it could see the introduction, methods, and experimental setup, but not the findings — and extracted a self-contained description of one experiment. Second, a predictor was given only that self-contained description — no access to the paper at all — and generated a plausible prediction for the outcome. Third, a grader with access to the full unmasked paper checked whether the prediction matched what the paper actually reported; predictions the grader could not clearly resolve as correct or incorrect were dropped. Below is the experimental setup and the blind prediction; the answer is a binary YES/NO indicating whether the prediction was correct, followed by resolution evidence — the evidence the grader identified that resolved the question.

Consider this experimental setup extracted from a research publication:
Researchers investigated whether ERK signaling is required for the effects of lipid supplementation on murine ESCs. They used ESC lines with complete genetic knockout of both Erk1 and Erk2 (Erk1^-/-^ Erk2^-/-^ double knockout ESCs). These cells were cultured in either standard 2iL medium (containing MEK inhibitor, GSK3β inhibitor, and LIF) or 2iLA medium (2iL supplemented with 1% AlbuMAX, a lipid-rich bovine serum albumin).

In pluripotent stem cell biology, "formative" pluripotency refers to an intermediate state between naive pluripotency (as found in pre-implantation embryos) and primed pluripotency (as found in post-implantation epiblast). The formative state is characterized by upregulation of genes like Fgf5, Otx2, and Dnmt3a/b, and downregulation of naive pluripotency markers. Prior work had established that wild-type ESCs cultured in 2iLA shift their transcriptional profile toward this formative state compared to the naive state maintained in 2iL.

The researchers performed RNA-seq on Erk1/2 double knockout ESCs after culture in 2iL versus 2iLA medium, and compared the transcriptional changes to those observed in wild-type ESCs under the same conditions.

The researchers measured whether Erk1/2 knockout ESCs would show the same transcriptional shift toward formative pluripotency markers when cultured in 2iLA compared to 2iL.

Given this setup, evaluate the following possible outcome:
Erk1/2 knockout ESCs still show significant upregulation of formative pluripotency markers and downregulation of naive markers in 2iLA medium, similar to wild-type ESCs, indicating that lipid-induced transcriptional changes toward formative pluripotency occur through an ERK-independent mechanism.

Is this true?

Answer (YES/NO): NO